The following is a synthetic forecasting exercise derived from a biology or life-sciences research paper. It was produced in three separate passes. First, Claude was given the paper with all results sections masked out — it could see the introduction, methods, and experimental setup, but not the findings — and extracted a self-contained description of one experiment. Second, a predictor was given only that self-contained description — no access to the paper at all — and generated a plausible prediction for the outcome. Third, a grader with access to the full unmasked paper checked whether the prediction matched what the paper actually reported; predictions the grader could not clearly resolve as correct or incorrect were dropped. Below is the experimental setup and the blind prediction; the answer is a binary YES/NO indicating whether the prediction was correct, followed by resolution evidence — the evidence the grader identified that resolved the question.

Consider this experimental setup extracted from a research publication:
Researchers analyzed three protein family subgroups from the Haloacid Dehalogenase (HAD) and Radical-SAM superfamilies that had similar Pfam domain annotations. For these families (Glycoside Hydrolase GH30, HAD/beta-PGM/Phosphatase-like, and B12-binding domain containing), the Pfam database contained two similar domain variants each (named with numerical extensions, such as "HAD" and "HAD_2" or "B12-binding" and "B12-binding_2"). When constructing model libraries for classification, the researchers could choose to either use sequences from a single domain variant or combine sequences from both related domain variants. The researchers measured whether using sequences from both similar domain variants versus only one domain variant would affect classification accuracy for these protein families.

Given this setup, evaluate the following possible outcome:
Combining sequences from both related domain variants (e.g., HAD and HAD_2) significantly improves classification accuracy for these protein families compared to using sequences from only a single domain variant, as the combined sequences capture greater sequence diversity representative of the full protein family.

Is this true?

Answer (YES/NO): NO